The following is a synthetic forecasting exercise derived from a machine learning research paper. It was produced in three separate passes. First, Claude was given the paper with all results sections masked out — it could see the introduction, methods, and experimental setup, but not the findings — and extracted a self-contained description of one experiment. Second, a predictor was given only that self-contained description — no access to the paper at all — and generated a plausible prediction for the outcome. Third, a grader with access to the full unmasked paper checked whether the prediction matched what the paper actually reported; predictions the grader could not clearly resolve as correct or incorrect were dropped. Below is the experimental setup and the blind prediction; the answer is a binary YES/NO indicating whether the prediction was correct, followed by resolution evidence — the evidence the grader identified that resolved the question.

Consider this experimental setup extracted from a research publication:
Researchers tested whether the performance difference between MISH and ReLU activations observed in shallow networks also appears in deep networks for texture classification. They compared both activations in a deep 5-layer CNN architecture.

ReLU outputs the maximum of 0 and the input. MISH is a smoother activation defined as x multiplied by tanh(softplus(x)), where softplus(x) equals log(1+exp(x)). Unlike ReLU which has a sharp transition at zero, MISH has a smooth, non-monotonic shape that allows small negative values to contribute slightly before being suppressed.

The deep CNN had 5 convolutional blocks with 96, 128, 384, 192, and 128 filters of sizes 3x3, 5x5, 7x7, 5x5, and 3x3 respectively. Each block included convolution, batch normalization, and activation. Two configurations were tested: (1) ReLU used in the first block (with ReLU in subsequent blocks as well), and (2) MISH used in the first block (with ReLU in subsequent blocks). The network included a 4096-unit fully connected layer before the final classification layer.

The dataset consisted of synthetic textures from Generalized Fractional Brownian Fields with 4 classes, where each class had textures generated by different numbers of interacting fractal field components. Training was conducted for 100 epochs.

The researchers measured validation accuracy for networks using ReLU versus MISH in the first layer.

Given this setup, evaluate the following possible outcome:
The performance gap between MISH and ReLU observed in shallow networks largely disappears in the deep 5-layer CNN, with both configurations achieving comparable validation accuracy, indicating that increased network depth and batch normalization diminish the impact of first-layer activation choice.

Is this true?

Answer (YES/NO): NO